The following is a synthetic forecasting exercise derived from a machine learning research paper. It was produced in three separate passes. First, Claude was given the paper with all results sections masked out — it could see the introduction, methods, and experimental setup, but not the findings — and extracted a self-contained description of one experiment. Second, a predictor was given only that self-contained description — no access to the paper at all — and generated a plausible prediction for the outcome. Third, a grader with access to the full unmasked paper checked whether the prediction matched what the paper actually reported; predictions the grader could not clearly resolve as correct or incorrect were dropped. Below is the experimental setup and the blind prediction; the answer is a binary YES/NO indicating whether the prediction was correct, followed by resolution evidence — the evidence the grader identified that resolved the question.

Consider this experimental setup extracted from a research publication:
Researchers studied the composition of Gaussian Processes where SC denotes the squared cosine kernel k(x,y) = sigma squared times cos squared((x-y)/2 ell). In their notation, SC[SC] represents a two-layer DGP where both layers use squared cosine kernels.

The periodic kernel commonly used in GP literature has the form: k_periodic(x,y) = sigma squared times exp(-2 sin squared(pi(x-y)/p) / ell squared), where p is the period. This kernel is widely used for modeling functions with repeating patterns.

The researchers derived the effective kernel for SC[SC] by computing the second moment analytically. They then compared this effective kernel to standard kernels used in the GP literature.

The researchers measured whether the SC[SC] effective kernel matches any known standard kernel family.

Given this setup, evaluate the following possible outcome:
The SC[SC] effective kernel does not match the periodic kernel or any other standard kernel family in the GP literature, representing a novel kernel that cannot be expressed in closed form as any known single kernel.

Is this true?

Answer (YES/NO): NO